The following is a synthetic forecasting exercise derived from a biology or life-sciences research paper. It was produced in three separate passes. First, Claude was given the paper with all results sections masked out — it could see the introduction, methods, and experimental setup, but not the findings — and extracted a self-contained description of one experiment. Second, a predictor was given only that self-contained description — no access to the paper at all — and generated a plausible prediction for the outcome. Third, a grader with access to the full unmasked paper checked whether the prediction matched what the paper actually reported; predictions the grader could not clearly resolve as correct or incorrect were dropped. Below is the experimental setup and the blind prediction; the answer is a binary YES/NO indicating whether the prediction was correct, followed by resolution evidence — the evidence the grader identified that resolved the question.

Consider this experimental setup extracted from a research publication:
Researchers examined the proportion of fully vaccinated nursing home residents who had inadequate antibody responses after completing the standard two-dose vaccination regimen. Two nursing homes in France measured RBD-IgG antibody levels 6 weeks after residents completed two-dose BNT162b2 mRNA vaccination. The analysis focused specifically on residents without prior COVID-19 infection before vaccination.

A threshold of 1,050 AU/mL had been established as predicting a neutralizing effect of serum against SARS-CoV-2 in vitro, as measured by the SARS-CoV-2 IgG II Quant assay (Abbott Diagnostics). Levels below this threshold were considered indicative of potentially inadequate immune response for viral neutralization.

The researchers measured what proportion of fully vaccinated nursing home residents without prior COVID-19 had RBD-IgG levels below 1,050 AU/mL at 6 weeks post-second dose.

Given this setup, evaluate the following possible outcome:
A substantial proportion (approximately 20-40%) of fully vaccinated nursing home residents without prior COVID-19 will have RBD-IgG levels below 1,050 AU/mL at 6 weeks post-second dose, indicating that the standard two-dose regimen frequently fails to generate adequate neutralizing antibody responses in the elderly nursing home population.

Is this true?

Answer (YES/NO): NO